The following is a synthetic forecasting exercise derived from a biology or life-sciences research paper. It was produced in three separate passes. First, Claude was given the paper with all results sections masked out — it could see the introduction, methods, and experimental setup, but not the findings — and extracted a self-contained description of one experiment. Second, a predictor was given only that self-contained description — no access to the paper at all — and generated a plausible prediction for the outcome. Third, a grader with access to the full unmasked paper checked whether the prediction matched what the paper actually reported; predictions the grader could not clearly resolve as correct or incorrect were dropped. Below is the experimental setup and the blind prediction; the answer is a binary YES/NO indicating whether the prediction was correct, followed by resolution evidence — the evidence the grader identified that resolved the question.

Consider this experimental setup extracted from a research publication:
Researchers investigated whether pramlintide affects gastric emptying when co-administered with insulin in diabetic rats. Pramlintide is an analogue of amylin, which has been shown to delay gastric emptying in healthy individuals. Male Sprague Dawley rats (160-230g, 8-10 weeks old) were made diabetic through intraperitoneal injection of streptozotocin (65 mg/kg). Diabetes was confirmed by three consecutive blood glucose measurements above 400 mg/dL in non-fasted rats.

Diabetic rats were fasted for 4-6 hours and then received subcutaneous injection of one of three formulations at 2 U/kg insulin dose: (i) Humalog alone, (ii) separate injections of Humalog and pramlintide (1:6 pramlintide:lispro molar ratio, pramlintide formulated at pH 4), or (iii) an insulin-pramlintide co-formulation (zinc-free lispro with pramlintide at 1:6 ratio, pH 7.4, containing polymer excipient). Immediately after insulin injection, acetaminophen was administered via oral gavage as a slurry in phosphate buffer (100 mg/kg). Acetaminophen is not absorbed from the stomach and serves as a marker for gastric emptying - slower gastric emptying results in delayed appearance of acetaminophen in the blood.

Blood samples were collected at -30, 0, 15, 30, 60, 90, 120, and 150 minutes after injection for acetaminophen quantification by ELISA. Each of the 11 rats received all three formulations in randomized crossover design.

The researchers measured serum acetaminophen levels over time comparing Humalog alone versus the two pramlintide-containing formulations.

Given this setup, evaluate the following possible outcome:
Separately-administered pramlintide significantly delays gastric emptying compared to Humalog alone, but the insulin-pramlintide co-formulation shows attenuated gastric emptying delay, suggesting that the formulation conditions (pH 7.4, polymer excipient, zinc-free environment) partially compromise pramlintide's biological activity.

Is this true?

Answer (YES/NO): NO